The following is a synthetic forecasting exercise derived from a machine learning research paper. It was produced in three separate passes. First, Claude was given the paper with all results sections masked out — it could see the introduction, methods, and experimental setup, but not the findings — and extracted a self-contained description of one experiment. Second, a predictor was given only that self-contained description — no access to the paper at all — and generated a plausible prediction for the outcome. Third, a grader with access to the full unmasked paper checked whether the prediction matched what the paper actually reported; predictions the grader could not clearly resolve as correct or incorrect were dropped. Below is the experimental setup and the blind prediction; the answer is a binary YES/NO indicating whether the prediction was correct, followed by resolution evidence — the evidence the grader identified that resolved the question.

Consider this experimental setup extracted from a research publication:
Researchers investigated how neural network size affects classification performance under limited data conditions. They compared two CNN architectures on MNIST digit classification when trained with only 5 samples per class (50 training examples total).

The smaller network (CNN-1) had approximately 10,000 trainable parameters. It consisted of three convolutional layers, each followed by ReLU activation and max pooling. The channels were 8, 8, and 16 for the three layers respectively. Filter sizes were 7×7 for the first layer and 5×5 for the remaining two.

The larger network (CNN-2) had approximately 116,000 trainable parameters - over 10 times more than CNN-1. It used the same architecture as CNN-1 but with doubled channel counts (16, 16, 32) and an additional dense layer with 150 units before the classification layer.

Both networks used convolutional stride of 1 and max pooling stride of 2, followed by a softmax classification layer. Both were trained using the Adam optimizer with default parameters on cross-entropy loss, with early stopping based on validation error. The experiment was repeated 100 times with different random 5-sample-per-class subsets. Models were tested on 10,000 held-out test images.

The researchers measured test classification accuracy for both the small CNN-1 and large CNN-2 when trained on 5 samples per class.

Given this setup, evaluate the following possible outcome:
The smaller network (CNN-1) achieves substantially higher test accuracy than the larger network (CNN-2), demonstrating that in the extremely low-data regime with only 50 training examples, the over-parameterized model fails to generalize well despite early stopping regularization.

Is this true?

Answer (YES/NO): NO